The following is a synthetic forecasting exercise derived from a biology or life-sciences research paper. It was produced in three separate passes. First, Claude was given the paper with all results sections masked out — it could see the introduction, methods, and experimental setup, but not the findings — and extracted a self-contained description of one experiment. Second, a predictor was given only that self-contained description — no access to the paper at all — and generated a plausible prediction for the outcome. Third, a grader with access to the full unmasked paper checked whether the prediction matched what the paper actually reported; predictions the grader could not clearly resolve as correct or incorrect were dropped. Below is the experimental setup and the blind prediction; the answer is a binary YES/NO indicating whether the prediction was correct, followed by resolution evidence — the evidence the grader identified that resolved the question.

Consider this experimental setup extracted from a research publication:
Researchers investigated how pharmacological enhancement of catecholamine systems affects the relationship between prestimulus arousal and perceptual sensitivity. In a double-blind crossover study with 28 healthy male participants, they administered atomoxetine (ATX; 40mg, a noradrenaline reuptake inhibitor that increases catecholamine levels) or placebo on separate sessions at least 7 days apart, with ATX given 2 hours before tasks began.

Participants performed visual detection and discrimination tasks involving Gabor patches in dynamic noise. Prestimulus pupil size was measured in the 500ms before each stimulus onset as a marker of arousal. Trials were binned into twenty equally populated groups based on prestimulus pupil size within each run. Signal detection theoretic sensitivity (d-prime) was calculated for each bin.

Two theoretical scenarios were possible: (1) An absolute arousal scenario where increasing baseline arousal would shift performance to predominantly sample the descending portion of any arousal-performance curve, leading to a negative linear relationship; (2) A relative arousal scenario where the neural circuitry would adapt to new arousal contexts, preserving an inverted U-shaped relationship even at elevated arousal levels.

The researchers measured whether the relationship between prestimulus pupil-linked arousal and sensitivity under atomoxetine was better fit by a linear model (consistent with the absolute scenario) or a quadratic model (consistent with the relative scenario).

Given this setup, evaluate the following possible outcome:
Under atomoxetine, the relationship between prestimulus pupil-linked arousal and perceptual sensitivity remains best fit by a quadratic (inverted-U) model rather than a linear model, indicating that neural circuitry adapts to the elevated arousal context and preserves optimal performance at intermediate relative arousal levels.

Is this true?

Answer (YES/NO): YES